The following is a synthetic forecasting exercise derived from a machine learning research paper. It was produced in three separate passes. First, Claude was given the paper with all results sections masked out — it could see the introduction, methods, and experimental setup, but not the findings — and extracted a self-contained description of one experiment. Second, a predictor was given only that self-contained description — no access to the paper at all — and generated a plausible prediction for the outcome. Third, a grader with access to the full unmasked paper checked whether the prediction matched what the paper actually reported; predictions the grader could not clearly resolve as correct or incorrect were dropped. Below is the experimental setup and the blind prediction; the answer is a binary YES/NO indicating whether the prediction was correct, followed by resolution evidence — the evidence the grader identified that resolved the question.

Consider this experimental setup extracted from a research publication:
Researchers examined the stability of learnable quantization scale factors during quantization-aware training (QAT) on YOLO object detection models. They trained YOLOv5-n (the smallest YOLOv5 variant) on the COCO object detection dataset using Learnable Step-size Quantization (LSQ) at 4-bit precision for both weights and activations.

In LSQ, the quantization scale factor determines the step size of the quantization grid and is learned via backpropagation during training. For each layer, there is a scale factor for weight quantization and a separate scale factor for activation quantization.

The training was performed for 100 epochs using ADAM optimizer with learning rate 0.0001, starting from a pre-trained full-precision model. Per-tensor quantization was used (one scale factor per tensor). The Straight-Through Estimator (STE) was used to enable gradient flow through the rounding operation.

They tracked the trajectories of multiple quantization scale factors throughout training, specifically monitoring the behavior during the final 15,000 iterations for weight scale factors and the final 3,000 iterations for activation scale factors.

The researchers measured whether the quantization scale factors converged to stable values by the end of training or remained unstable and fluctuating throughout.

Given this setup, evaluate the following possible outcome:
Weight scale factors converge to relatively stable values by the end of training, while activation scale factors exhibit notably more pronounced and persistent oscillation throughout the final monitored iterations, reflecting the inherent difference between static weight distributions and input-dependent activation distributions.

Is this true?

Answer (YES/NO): NO